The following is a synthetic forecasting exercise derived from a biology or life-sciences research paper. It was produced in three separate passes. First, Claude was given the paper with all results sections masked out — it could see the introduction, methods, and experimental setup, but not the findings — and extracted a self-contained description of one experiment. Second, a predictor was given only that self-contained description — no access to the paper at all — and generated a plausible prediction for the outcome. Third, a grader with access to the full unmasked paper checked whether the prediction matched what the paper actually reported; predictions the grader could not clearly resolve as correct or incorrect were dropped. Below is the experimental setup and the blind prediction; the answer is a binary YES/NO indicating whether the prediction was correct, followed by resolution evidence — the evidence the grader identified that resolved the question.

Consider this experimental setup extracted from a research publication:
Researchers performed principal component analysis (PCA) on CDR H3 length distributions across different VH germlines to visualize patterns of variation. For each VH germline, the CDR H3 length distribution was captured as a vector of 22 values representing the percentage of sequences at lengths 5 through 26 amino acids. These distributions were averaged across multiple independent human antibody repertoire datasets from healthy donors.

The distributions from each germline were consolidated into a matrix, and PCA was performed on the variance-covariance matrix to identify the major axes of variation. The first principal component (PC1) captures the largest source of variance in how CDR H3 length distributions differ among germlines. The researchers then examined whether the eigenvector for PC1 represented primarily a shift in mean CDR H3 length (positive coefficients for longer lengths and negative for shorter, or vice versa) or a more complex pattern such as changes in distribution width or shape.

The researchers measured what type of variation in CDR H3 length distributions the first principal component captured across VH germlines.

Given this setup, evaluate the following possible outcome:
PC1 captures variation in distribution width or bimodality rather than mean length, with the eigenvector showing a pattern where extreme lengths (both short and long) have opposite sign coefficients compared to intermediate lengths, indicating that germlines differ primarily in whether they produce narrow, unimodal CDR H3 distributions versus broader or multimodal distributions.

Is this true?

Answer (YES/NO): NO